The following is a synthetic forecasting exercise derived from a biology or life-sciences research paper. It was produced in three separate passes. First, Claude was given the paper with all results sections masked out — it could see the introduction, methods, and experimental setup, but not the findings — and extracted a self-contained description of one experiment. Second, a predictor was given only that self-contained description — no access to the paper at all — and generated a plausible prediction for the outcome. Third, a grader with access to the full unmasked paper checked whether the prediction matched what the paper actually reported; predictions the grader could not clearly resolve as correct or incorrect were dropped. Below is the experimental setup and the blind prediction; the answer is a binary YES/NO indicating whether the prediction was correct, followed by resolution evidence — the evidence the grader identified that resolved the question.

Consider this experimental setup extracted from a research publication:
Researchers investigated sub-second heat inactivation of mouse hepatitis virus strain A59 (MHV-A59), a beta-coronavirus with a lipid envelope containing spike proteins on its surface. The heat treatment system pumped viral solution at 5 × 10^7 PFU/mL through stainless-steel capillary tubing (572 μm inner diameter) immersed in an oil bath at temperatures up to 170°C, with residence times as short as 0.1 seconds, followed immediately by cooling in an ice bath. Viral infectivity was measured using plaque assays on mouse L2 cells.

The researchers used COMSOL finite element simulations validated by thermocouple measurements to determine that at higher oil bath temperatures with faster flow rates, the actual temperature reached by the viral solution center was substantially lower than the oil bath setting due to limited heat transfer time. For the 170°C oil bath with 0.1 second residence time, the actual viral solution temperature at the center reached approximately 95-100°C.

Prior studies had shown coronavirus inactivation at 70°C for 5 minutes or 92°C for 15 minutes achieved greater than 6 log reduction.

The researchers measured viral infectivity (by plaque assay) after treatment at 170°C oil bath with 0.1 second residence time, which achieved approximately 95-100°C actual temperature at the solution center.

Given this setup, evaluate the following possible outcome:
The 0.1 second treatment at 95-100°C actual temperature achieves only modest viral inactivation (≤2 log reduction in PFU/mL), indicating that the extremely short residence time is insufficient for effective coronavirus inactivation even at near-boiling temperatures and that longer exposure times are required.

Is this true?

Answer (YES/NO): YES